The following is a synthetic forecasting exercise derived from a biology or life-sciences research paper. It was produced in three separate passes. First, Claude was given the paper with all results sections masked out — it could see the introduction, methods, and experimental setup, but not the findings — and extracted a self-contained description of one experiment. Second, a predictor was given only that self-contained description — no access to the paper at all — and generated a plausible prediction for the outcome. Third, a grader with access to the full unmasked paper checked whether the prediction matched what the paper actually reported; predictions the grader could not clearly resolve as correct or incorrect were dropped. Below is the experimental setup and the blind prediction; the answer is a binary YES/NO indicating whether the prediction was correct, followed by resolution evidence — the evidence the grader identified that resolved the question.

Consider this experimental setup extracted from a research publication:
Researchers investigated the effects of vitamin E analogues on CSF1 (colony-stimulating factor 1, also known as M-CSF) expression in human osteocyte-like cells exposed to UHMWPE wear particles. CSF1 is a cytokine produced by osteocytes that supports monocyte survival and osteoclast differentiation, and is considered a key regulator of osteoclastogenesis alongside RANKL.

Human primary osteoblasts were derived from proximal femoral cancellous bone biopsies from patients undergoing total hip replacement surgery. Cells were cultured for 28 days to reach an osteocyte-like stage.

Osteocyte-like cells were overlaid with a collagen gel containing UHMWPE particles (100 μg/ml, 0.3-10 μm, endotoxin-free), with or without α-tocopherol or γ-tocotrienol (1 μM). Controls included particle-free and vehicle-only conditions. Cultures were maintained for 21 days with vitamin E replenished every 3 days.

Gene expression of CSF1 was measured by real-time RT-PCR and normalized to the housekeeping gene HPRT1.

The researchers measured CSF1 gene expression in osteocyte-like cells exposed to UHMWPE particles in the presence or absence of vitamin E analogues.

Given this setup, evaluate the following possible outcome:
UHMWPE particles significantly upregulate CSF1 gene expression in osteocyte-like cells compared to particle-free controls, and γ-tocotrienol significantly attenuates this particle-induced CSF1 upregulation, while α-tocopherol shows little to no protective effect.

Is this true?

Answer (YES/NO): NO